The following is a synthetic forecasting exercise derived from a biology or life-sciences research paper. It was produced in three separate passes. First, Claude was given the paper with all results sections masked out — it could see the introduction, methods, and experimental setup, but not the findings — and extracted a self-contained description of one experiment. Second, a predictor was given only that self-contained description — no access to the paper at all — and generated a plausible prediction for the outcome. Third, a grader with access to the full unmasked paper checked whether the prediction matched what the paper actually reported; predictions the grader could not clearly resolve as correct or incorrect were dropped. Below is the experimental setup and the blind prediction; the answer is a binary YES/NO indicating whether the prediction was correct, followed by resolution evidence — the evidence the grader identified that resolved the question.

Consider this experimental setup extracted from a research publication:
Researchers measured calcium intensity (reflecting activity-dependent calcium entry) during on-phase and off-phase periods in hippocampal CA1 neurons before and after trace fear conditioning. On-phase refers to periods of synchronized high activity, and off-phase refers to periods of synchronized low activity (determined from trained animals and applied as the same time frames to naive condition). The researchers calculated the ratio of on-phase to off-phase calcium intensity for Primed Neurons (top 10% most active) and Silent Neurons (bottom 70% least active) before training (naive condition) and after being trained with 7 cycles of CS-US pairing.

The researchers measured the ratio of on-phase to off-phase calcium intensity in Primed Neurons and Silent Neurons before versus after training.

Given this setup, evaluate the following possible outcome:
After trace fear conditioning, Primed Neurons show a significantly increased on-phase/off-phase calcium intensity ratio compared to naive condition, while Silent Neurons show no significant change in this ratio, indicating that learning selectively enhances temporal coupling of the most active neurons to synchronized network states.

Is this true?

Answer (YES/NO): YES